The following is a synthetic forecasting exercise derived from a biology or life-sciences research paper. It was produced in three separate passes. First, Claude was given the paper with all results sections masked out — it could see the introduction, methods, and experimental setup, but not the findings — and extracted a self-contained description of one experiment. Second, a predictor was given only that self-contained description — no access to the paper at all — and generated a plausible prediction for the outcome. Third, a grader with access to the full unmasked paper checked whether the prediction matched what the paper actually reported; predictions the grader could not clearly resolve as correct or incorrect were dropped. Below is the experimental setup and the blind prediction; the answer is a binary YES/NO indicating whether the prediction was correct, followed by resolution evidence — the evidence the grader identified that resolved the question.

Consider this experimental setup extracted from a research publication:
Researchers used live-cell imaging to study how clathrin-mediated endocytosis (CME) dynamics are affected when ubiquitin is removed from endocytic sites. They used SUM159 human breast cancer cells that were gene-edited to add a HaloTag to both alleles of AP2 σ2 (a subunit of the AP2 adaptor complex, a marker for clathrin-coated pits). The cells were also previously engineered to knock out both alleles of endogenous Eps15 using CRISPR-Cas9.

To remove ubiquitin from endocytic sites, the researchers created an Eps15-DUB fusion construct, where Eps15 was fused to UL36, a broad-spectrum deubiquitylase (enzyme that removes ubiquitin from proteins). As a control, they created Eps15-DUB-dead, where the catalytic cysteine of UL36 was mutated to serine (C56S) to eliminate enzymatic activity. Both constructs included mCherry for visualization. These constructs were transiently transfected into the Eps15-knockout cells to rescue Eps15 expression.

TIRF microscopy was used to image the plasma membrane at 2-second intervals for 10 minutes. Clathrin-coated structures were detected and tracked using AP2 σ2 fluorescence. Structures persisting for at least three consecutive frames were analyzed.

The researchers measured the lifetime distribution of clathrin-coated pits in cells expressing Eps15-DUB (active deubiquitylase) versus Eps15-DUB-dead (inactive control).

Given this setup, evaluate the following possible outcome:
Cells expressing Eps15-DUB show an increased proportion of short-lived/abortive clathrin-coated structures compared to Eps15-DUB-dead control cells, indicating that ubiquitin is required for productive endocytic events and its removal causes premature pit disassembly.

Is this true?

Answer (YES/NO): YES